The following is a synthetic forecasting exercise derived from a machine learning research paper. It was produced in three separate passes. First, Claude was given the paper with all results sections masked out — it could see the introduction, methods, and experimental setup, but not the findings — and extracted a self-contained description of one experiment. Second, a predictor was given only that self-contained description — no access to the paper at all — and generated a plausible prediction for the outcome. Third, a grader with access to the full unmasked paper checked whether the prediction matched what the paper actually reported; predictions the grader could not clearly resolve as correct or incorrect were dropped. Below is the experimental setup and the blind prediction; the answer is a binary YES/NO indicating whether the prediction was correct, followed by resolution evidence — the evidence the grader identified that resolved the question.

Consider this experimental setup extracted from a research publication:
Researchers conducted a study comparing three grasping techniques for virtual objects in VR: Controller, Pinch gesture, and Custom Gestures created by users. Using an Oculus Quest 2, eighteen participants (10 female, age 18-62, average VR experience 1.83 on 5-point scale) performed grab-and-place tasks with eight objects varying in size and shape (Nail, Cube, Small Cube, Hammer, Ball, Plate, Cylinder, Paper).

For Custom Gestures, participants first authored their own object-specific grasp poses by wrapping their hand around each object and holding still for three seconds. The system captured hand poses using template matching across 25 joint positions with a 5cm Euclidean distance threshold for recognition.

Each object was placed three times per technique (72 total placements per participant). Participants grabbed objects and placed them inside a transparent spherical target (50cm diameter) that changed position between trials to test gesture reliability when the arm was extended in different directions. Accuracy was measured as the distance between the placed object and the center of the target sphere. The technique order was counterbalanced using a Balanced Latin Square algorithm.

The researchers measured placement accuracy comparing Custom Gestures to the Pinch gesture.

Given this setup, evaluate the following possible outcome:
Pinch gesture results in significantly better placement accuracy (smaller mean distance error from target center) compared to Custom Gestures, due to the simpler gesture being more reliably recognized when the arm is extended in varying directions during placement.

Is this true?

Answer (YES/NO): NO